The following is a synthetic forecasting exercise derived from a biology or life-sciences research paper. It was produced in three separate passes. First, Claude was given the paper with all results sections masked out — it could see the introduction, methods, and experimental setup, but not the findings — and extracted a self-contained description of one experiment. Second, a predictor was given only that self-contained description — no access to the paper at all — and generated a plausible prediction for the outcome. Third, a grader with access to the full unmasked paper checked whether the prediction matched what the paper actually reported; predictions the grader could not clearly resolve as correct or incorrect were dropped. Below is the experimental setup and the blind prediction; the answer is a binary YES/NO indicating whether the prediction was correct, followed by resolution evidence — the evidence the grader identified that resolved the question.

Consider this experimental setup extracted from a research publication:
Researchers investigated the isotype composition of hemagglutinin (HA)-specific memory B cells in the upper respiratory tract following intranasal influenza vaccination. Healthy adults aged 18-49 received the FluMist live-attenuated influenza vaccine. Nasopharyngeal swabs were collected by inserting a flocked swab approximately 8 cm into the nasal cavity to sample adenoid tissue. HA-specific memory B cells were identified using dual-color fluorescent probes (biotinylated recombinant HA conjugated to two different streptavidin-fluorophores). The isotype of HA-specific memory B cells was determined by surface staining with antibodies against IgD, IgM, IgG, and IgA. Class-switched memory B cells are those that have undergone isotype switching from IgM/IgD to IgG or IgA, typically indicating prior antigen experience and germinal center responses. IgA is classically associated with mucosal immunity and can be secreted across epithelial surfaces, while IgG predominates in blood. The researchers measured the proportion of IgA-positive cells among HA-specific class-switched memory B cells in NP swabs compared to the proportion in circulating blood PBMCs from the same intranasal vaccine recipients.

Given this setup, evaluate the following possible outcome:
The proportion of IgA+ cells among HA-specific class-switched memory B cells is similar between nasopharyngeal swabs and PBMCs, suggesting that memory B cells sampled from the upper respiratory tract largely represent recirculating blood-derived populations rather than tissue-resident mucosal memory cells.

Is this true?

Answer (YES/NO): NO